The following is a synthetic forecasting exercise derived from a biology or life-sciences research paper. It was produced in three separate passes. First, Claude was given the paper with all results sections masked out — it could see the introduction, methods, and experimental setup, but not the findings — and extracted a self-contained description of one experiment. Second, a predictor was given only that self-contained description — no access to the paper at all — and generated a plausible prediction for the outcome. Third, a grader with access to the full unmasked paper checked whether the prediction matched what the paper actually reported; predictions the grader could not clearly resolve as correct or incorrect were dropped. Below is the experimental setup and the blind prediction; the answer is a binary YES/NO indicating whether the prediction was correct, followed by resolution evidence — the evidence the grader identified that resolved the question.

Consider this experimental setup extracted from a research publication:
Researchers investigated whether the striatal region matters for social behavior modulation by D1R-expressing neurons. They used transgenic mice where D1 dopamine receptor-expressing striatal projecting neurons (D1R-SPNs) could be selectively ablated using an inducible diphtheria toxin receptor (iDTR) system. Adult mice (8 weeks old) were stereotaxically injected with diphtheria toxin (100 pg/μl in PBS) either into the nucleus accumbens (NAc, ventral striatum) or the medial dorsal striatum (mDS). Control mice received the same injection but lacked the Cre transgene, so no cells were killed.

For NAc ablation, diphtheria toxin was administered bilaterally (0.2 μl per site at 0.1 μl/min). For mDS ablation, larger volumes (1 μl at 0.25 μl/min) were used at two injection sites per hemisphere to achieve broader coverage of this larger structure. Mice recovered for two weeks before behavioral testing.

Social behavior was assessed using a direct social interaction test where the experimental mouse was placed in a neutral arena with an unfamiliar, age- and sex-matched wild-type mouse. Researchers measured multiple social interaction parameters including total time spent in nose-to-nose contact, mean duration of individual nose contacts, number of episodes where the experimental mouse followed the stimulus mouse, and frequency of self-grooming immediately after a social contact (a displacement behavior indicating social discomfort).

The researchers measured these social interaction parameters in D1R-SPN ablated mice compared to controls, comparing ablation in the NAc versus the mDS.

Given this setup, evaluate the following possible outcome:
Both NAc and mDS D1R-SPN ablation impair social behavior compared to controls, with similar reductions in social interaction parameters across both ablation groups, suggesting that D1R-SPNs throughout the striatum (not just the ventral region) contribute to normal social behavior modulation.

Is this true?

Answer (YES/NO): NO